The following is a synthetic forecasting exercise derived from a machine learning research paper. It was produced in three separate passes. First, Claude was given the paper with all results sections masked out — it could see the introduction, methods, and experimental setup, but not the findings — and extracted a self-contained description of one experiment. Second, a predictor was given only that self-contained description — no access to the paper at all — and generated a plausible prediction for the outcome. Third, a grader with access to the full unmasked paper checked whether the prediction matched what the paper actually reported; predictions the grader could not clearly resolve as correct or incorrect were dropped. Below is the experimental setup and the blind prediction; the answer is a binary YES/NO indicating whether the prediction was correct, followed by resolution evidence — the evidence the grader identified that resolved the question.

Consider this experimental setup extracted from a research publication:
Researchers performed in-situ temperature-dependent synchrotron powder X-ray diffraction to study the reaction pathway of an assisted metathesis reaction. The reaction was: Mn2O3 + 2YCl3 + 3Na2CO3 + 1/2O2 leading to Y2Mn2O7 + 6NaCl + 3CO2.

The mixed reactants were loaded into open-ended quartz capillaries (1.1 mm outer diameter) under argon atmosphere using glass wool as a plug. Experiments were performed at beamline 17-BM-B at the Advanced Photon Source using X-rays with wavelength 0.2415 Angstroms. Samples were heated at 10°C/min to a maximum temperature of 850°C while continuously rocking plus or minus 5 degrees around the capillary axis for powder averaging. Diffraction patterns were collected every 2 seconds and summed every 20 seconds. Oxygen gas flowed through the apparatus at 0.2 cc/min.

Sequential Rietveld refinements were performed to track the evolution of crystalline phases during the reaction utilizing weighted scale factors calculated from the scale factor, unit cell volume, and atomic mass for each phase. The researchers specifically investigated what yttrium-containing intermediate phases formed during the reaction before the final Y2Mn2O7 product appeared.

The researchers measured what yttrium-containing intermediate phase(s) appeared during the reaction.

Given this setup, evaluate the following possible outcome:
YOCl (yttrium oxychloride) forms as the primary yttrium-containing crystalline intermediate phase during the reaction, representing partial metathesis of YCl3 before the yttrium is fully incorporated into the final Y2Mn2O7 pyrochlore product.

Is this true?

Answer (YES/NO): YES